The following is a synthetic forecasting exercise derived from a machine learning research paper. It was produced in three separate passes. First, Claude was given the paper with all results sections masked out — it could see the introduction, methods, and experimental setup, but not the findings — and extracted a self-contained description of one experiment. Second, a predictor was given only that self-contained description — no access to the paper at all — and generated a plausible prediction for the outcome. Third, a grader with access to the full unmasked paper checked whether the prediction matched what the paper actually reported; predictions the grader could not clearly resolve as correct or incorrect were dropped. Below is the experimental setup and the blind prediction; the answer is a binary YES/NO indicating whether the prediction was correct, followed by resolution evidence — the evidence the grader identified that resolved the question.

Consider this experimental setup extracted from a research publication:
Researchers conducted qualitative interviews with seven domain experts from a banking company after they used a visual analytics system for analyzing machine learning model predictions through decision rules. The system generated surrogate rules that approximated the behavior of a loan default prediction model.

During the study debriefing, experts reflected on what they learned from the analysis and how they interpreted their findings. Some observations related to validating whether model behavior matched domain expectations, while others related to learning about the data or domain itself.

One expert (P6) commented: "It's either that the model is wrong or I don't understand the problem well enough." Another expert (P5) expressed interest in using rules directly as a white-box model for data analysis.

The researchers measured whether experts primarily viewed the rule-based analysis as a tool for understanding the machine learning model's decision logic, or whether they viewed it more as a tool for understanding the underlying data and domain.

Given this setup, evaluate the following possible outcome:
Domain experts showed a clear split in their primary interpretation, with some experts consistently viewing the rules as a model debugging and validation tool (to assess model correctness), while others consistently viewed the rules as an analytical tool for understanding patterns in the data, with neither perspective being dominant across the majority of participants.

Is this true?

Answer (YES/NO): NO